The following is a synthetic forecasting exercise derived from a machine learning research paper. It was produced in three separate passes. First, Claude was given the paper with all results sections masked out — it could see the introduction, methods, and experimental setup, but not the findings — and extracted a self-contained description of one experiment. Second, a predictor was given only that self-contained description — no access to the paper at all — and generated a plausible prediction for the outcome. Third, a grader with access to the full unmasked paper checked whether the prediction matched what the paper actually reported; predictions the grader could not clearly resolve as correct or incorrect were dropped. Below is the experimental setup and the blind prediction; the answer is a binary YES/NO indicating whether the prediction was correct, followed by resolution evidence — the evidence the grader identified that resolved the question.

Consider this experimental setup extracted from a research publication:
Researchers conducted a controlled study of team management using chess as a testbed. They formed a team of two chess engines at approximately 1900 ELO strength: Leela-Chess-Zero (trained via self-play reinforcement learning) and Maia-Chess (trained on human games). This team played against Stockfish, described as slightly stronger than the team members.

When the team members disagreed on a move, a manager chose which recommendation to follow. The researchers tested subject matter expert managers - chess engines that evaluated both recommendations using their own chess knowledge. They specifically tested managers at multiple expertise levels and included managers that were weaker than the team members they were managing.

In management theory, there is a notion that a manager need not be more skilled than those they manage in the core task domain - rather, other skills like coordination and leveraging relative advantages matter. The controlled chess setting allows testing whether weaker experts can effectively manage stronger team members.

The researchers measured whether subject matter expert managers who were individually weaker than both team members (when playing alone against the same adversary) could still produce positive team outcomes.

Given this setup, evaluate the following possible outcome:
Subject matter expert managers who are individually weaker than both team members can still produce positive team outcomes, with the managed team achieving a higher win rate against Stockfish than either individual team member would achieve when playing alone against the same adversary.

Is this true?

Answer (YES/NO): YES